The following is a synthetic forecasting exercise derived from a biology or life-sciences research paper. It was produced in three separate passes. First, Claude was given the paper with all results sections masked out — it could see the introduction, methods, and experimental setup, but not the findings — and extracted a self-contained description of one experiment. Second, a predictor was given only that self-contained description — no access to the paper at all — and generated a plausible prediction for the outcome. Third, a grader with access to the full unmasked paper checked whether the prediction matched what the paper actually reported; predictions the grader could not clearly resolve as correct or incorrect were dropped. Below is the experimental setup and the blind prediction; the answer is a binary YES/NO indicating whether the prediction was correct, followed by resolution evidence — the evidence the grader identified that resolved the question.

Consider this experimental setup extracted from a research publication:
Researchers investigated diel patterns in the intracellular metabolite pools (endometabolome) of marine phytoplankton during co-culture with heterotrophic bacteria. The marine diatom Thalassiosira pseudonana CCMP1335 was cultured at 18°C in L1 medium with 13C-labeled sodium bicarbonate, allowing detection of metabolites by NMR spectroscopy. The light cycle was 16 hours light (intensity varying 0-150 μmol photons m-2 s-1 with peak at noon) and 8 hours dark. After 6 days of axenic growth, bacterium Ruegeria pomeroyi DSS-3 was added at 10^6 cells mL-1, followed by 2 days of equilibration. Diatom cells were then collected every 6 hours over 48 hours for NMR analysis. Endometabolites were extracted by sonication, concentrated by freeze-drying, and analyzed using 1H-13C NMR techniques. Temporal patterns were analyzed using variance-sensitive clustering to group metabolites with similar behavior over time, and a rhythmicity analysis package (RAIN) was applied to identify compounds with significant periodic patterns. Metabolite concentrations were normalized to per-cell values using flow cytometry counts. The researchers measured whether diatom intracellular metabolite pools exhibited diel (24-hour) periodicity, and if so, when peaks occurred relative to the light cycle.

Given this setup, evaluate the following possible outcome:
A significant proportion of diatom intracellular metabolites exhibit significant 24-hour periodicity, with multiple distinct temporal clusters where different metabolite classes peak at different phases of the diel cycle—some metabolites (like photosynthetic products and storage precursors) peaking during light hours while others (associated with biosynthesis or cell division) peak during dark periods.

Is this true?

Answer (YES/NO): NO